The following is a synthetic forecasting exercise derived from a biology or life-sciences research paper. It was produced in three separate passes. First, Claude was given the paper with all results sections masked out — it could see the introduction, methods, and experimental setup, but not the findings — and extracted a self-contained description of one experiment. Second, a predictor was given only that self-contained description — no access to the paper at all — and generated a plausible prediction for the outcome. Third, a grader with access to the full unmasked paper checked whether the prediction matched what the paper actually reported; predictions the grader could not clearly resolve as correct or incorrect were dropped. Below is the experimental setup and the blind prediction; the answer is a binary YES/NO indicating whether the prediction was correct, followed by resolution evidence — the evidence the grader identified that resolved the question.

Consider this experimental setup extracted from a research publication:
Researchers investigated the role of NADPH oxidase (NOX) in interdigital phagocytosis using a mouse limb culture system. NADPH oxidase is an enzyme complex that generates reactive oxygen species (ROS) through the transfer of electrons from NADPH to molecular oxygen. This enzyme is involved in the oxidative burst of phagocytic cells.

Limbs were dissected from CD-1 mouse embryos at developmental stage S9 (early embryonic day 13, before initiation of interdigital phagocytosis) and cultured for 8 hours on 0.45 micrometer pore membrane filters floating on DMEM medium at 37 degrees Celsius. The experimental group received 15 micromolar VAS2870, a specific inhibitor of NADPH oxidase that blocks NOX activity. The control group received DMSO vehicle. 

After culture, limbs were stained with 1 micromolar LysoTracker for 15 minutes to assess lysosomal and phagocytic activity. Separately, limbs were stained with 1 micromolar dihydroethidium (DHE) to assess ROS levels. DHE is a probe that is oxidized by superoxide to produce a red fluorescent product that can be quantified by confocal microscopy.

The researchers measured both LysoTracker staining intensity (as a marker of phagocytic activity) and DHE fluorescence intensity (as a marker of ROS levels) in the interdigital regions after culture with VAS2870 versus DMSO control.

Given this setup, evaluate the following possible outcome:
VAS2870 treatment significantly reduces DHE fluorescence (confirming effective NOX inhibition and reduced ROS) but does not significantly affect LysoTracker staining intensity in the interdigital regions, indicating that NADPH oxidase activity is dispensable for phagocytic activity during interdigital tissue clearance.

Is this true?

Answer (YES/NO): YES